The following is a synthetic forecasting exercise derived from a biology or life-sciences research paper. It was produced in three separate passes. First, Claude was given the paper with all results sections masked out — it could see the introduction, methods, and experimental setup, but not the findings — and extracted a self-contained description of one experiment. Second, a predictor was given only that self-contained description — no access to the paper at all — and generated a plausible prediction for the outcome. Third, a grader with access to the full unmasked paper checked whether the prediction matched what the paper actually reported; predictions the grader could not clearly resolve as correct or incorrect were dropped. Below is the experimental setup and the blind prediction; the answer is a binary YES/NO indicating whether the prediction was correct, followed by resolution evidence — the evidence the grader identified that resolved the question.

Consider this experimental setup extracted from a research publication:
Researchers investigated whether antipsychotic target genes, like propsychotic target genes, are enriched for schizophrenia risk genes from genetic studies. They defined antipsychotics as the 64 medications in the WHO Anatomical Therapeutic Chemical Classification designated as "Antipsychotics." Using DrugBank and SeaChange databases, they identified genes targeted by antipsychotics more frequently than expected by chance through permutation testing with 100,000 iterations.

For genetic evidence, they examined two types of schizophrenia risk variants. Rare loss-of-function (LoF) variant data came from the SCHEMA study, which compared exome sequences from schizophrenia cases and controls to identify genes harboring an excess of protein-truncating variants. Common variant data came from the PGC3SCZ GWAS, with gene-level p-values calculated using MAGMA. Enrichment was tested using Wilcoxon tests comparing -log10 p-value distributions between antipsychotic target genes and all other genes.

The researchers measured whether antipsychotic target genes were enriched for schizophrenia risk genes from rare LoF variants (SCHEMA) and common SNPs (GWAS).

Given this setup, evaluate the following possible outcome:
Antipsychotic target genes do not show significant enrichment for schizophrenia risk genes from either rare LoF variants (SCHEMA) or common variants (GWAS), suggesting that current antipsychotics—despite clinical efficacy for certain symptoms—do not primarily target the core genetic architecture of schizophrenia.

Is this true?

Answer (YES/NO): NO